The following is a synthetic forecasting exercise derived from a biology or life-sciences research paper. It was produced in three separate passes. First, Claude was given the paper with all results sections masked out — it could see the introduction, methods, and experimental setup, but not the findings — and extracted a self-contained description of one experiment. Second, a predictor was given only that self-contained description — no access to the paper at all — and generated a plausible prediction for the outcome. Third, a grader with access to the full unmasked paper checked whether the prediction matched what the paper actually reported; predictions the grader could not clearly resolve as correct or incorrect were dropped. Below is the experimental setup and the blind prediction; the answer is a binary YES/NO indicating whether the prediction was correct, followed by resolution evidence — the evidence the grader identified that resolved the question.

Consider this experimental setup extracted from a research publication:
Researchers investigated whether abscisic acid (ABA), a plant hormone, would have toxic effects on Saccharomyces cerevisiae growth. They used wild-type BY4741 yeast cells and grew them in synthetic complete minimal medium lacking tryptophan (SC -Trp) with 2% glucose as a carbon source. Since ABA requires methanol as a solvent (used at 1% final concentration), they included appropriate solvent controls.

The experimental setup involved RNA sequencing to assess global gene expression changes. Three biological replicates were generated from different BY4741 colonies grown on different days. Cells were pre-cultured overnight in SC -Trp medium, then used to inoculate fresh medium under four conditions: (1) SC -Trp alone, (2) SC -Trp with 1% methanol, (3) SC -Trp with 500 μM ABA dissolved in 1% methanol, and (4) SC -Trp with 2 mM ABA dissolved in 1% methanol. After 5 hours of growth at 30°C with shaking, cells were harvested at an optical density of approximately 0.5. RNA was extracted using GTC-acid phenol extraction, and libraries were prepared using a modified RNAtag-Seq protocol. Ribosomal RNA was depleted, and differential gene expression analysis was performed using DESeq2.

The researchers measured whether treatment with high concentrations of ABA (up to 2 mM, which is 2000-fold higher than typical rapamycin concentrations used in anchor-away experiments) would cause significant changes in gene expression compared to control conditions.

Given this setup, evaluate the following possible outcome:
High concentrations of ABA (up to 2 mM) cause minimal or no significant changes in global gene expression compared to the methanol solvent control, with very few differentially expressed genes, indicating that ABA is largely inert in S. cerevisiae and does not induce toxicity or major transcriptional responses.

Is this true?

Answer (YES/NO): YES